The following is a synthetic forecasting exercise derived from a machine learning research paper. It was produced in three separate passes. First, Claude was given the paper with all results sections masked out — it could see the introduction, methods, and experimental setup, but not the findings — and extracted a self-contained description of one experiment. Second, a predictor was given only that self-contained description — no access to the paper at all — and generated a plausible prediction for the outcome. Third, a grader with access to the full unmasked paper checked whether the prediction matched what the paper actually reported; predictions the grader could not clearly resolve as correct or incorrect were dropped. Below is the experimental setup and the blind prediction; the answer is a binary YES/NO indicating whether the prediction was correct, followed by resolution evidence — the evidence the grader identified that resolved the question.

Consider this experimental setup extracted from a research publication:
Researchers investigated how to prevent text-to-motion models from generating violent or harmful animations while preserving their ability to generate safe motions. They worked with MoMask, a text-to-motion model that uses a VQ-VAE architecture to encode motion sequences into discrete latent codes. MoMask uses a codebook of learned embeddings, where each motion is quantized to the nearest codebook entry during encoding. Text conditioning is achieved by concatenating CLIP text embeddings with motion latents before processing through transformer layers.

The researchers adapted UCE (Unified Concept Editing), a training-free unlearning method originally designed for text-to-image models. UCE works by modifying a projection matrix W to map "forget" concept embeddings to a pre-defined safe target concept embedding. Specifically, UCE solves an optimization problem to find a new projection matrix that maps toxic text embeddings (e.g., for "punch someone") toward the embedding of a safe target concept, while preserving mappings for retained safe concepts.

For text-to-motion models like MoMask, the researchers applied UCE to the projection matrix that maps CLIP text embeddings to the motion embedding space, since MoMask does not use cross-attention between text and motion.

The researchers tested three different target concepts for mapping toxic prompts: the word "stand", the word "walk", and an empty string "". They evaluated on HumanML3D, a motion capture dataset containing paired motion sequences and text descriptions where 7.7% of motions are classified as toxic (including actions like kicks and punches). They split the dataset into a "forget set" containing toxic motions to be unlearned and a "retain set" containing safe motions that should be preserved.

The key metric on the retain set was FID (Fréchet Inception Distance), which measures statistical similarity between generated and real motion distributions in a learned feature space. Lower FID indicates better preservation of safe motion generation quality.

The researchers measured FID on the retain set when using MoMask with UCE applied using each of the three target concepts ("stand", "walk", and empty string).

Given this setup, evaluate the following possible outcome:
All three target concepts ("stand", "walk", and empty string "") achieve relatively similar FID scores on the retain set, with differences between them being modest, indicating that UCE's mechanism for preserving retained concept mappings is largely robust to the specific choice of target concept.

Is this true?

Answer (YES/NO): NO